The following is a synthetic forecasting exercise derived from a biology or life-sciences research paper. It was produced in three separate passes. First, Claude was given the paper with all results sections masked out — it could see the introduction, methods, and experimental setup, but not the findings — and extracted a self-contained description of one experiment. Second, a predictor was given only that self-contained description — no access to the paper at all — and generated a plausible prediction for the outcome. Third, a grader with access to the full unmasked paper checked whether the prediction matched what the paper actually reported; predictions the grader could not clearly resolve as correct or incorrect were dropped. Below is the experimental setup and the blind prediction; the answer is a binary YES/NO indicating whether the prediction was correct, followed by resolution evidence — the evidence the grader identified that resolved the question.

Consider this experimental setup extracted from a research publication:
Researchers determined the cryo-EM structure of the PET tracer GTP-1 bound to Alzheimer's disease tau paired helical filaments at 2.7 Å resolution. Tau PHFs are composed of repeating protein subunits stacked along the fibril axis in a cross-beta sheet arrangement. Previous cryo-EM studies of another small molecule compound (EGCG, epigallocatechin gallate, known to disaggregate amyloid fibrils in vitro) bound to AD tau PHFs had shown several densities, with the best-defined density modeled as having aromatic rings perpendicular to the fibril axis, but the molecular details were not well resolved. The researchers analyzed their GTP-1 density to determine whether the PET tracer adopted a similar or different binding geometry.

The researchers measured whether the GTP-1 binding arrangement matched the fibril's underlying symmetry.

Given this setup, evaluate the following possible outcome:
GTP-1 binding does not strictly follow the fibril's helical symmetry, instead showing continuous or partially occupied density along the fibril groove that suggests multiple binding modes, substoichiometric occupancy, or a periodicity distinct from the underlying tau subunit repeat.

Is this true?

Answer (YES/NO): NO